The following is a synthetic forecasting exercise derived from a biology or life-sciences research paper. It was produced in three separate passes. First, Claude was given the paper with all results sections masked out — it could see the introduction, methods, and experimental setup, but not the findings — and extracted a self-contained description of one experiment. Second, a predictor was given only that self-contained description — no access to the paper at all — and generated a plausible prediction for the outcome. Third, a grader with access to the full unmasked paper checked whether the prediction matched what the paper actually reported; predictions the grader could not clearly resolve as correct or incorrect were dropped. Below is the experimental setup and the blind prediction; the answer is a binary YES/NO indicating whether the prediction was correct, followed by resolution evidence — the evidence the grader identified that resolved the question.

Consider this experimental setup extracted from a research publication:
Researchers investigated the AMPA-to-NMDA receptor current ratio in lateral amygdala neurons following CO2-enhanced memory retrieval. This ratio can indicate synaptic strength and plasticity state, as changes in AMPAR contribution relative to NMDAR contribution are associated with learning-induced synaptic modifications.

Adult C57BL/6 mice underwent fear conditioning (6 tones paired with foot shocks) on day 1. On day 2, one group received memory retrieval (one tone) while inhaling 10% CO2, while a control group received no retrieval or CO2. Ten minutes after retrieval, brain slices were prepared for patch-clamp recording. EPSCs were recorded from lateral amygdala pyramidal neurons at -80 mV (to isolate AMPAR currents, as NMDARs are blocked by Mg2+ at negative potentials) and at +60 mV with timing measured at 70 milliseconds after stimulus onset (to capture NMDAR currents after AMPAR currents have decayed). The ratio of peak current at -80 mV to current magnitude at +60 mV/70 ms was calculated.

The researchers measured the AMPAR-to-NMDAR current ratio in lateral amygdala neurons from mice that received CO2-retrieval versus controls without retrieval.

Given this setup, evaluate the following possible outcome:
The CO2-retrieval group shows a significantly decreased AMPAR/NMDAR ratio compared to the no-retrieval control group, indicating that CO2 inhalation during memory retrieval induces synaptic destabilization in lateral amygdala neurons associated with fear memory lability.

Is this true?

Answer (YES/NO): NO